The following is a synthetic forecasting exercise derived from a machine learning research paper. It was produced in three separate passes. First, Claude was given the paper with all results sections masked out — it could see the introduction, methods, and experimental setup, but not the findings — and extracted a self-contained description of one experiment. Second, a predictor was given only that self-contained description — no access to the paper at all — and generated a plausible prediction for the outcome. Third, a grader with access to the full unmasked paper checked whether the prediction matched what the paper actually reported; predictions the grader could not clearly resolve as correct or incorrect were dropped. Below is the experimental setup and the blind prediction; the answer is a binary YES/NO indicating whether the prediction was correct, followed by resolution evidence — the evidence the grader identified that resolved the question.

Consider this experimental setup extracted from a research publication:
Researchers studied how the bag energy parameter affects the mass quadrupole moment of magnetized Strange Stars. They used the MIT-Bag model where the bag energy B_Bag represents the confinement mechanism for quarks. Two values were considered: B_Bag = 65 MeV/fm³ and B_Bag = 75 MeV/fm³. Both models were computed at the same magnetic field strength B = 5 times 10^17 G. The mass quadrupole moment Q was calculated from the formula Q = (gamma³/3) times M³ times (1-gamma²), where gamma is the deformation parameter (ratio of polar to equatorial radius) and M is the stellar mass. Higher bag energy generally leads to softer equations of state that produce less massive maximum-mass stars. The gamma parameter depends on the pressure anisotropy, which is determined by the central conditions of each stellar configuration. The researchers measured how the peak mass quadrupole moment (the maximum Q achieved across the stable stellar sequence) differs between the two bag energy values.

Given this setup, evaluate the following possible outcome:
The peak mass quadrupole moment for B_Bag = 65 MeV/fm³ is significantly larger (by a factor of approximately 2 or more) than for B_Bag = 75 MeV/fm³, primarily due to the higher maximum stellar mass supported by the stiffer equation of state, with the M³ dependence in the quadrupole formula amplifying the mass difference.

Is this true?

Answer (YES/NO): NO